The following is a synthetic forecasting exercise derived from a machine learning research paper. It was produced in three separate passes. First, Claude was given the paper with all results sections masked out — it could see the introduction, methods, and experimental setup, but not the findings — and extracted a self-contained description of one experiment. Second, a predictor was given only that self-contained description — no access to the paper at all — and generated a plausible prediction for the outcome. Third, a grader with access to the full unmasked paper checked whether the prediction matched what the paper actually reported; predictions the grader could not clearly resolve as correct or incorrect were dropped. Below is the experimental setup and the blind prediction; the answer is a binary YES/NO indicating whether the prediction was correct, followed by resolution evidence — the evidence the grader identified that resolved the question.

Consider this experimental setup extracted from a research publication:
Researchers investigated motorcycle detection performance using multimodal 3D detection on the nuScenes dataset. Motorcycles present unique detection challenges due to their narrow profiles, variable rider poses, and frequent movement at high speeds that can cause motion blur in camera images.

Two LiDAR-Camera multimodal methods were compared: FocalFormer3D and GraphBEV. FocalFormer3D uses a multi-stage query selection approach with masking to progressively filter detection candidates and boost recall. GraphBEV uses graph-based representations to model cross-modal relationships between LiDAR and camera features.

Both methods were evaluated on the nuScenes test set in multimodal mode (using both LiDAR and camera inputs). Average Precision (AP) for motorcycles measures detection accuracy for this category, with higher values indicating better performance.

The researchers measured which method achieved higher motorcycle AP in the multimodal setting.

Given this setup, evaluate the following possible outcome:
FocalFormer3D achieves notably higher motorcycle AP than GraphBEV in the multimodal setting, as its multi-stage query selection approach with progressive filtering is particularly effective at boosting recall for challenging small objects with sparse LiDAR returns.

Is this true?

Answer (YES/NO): YES